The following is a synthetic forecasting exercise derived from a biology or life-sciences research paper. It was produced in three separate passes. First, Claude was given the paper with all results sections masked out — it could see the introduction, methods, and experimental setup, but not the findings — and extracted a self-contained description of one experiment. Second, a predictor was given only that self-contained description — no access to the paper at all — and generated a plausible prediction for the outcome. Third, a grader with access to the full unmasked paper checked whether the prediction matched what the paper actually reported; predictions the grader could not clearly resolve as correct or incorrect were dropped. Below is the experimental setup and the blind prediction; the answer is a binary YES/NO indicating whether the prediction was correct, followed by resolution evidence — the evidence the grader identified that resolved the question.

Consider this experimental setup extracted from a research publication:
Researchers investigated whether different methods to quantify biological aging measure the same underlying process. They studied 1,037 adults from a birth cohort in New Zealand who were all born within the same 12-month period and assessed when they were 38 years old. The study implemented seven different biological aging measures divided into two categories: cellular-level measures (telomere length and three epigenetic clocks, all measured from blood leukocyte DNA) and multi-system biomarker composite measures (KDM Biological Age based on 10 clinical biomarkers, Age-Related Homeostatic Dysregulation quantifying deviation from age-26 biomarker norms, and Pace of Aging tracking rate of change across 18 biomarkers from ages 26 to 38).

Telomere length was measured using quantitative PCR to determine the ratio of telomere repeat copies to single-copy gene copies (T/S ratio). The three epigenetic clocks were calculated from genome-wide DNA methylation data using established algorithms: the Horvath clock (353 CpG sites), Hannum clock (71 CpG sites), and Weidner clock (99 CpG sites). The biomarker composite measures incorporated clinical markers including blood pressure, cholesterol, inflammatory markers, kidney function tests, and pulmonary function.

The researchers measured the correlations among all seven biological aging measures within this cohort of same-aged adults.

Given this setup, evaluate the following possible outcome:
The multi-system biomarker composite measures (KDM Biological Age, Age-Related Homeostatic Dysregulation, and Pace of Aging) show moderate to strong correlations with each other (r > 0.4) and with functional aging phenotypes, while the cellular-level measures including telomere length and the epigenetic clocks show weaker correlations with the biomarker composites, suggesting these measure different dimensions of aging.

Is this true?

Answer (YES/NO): NO